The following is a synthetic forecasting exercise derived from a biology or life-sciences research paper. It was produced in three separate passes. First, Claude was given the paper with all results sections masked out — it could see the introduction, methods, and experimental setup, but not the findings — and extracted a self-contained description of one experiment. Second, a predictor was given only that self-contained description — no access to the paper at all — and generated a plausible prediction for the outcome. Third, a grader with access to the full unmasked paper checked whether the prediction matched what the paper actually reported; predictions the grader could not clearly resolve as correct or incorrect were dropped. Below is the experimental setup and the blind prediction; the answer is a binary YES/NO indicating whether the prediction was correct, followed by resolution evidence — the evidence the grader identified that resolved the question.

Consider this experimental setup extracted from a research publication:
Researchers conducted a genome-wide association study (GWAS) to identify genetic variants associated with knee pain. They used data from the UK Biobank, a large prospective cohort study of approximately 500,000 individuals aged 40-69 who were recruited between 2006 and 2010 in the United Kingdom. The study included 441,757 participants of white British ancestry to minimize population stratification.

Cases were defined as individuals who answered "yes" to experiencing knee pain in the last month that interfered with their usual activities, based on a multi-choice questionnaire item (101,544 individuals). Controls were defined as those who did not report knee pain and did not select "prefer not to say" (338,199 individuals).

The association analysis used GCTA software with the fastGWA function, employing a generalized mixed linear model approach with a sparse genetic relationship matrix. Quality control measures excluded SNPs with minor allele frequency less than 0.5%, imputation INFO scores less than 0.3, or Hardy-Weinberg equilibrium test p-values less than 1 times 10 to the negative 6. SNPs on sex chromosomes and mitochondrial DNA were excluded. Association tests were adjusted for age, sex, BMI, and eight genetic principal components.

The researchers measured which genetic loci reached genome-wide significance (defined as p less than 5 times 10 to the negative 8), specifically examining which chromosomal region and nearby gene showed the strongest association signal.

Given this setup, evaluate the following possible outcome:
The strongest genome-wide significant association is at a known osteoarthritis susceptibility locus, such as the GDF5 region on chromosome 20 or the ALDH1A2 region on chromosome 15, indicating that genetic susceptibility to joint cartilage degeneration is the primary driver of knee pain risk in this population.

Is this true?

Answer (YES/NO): YES